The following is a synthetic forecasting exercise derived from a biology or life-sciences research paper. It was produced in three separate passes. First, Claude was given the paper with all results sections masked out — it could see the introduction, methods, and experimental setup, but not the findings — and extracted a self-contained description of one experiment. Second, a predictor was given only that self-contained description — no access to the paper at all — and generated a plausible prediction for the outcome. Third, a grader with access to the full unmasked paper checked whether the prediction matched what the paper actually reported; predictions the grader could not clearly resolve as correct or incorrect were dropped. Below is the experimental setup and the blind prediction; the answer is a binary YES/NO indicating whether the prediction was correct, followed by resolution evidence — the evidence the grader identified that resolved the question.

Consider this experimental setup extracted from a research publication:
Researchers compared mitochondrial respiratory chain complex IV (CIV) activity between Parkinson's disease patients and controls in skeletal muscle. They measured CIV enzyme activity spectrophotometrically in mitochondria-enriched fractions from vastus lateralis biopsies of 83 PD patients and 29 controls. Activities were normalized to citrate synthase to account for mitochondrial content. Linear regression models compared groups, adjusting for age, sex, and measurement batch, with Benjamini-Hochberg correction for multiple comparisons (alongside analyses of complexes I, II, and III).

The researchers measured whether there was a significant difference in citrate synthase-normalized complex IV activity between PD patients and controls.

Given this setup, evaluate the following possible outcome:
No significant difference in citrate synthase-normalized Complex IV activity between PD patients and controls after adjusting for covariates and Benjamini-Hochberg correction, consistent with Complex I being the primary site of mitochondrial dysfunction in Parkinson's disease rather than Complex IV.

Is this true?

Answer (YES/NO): YES